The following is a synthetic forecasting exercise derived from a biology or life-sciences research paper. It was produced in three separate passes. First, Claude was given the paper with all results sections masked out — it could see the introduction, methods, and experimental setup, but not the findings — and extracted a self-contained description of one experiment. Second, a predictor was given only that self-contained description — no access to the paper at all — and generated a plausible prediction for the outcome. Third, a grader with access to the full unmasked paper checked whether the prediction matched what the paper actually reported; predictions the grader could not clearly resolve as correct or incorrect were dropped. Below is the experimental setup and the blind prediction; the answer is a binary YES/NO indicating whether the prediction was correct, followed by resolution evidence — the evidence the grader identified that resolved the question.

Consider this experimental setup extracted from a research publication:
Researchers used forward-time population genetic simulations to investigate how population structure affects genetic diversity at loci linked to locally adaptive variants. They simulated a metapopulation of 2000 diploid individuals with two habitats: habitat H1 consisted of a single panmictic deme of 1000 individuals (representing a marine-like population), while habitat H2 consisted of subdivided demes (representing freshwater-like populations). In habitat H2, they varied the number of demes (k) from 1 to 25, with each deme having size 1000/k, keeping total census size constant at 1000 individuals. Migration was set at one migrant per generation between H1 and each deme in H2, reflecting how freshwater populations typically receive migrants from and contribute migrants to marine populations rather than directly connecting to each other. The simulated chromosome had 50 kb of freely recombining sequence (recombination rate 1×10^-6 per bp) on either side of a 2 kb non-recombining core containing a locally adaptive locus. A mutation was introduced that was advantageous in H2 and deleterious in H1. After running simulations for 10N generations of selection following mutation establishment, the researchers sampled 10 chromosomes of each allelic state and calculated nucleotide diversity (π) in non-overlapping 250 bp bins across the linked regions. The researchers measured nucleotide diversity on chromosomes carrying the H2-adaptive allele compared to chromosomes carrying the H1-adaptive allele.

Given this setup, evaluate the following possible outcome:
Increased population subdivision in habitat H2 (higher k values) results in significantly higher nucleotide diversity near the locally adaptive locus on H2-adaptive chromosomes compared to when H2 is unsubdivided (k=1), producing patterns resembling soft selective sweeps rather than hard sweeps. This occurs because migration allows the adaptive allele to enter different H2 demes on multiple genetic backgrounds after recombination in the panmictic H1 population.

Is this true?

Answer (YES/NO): YES